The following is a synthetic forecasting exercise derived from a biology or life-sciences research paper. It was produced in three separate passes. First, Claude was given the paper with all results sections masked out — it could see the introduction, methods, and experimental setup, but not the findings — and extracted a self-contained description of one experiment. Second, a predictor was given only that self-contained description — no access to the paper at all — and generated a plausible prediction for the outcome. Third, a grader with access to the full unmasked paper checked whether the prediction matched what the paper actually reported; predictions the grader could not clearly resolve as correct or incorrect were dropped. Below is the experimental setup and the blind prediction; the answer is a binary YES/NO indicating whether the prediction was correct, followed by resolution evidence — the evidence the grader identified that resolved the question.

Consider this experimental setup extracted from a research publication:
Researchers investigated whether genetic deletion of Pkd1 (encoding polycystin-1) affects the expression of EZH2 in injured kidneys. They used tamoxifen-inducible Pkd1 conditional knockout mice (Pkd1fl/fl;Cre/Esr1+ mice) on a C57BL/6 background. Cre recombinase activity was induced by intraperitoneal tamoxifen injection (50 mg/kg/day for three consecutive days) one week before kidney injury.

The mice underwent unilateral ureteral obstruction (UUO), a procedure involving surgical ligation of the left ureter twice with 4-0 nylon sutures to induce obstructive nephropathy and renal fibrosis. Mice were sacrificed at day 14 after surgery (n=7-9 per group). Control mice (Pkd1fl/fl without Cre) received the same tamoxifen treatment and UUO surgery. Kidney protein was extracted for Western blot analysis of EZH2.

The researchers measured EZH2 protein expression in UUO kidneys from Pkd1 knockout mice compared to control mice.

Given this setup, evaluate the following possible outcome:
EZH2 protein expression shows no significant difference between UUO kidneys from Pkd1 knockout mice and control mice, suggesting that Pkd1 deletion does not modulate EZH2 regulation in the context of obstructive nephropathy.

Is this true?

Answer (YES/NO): NO